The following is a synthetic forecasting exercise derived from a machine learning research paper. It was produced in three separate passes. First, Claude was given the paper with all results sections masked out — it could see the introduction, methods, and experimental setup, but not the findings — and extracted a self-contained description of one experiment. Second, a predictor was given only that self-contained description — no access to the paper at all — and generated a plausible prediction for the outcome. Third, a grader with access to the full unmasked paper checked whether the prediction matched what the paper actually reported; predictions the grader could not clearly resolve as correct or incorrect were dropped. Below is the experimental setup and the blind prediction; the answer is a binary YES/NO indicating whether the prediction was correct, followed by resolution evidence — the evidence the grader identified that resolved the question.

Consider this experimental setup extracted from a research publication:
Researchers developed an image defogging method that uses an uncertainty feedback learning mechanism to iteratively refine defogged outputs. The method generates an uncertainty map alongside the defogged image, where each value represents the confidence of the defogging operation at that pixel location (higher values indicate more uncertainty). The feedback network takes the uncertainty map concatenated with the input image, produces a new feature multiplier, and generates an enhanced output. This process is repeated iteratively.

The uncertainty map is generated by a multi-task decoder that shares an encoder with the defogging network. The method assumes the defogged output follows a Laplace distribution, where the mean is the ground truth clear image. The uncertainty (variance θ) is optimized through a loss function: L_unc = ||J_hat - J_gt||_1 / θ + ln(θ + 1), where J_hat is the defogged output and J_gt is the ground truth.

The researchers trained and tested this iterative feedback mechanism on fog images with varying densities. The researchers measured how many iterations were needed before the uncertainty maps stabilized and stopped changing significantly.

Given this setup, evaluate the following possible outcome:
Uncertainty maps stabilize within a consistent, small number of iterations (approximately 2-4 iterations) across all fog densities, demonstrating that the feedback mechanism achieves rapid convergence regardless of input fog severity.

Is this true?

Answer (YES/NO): YES